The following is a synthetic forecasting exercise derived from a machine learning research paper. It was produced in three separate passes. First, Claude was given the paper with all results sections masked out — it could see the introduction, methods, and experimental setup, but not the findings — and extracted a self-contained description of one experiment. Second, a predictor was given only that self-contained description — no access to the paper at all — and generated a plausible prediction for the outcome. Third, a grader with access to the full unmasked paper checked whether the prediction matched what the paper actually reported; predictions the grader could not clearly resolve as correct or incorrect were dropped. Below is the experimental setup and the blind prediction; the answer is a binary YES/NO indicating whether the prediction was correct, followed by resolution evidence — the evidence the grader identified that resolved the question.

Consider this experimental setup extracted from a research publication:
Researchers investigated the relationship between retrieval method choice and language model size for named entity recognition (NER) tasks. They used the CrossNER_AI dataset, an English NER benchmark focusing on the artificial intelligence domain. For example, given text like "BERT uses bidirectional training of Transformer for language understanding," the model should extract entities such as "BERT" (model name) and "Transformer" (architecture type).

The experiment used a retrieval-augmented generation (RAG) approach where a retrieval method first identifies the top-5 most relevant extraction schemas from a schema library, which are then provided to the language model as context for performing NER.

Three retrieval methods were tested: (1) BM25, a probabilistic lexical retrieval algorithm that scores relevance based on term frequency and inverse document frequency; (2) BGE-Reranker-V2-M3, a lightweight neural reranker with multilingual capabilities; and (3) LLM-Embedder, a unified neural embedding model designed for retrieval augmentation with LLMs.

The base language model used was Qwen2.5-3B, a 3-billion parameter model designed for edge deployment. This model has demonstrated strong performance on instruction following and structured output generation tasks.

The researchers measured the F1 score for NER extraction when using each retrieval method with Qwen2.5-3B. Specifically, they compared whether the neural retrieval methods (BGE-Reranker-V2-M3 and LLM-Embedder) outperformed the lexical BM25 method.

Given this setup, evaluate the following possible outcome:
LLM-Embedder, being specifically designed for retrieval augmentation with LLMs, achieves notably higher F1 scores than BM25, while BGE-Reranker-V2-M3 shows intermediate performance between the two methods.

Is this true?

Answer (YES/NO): NO